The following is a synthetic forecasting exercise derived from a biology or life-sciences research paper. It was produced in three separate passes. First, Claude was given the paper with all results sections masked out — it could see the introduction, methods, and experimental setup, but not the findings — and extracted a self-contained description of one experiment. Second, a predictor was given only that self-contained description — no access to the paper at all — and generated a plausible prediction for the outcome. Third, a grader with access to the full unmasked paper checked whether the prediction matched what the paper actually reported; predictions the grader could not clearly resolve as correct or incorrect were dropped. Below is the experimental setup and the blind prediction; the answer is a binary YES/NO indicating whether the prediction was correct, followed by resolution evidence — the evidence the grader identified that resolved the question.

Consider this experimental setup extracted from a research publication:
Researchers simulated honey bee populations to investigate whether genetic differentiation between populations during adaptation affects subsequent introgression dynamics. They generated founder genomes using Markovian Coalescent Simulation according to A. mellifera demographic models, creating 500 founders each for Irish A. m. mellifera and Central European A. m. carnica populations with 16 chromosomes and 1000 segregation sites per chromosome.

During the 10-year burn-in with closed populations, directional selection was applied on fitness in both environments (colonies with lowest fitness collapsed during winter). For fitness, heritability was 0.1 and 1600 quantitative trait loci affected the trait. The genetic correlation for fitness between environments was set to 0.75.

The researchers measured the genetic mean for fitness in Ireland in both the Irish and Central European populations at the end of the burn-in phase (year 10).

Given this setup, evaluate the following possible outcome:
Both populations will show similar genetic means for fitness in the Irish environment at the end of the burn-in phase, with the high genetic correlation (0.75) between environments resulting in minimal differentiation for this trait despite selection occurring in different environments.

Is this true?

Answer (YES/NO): NO